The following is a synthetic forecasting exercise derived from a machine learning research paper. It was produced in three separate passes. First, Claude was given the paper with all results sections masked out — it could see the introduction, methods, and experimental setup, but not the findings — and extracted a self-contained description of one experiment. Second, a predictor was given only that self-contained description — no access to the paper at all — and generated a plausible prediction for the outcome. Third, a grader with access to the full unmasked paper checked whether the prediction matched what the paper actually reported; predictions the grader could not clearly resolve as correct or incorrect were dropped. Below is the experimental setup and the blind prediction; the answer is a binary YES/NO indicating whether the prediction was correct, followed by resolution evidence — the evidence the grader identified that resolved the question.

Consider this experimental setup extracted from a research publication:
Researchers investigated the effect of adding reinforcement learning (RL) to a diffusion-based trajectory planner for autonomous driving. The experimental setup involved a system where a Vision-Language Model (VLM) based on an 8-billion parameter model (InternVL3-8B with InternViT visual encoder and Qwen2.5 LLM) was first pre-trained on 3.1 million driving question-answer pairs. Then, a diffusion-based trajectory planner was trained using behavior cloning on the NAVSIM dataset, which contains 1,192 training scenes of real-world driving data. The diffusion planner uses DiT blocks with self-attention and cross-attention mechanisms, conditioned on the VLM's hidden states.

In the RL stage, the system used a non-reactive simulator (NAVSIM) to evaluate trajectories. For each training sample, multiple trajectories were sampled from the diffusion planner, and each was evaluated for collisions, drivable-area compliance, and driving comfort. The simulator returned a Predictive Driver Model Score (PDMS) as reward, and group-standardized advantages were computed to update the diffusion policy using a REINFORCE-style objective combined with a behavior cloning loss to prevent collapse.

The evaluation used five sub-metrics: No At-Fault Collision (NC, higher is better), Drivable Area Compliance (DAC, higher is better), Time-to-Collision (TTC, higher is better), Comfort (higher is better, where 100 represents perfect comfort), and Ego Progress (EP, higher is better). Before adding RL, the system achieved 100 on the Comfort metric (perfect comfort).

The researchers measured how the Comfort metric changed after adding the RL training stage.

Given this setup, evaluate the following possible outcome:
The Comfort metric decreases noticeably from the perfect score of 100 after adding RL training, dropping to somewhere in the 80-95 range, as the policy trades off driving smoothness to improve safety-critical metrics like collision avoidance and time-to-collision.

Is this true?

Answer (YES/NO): NO